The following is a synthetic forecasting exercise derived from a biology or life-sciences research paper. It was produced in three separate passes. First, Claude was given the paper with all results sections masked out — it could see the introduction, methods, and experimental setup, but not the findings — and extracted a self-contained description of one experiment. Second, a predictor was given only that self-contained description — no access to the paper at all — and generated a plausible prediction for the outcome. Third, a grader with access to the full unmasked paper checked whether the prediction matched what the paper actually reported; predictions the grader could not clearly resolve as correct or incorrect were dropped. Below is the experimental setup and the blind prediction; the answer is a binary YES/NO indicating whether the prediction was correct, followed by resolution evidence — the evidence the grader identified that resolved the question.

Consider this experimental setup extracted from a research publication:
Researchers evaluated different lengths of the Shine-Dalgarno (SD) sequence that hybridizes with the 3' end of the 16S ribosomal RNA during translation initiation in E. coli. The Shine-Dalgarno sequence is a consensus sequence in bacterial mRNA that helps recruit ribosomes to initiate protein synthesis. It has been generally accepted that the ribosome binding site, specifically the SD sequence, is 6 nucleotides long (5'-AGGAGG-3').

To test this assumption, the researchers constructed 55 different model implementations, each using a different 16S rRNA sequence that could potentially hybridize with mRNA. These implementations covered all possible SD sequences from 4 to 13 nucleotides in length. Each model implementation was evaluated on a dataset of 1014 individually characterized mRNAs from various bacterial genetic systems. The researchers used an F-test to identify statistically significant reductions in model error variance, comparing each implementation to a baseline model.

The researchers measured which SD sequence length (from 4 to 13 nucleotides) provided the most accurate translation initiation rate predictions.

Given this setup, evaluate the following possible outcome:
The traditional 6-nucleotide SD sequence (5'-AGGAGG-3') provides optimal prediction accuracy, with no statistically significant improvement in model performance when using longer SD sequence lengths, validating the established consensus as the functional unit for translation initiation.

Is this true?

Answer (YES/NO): NO